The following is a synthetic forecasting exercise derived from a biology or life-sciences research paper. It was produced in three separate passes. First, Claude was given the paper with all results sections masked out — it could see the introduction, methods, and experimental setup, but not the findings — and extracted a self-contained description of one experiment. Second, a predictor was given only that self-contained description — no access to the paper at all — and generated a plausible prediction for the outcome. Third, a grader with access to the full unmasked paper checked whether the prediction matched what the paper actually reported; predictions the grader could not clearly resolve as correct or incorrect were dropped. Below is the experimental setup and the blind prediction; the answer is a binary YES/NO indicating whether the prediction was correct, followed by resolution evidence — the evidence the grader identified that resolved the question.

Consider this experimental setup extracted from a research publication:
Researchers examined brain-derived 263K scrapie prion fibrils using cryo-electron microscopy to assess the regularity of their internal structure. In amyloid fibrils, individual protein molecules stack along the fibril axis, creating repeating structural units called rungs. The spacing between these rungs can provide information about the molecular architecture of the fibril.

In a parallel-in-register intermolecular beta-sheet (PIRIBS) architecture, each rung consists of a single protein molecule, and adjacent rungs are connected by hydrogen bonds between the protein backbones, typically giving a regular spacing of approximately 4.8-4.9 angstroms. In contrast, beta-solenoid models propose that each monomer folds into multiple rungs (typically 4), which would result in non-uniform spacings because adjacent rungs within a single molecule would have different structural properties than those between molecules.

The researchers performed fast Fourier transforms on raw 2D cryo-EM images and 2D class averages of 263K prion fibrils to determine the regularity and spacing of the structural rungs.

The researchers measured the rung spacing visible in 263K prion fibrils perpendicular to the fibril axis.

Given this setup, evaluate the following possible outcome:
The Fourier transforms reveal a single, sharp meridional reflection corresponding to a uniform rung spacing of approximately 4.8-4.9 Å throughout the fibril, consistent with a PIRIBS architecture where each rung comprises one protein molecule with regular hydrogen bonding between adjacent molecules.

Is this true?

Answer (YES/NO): YES